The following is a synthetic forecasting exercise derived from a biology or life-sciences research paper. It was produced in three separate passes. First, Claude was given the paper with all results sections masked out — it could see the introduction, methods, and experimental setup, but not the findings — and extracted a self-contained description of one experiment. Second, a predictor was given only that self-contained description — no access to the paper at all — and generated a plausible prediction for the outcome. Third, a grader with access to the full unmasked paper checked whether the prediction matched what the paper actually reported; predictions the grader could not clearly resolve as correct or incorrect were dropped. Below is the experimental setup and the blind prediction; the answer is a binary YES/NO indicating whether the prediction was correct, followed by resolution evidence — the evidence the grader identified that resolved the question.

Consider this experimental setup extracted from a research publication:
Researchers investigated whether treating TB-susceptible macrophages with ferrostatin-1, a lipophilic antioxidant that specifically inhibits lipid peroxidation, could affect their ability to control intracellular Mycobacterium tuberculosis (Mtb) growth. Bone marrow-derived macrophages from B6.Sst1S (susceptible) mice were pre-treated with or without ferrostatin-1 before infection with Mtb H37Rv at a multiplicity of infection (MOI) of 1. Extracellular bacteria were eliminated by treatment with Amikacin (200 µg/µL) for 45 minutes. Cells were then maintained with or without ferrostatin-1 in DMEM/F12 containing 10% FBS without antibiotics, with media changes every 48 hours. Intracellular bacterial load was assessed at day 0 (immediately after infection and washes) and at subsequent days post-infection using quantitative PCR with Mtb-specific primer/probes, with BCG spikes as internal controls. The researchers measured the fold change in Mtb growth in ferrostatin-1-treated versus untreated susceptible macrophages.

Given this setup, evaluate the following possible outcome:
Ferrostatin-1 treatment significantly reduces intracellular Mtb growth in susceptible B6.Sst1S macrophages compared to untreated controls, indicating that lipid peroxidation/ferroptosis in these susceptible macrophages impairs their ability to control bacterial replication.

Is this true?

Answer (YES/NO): YES